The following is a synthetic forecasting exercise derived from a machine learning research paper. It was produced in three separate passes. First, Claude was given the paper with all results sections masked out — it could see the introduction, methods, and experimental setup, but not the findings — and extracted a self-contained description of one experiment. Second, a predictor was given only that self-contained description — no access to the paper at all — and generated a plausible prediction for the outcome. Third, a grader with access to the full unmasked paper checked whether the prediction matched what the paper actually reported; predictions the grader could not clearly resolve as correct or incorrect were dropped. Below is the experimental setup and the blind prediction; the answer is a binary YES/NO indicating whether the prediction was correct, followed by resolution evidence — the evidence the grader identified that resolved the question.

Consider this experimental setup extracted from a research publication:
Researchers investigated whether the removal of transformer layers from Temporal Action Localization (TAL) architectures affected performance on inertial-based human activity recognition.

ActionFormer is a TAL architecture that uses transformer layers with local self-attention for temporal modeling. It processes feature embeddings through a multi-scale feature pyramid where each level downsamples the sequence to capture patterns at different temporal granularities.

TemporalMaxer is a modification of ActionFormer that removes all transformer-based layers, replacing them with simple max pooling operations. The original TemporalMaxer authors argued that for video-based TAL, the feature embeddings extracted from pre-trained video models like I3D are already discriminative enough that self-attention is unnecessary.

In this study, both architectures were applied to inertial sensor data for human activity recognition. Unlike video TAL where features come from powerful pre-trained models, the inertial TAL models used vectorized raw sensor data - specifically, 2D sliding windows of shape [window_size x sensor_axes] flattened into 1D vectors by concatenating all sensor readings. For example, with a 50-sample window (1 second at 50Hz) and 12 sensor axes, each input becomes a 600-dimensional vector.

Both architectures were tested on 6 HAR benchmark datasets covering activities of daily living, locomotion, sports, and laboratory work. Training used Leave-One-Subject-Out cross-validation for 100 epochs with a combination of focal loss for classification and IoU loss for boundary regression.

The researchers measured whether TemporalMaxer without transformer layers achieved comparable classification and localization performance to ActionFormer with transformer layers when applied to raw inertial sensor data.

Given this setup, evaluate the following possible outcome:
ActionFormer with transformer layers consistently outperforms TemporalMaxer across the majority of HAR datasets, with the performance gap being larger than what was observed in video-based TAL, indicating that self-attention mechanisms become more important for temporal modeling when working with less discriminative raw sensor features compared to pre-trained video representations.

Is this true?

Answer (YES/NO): NO